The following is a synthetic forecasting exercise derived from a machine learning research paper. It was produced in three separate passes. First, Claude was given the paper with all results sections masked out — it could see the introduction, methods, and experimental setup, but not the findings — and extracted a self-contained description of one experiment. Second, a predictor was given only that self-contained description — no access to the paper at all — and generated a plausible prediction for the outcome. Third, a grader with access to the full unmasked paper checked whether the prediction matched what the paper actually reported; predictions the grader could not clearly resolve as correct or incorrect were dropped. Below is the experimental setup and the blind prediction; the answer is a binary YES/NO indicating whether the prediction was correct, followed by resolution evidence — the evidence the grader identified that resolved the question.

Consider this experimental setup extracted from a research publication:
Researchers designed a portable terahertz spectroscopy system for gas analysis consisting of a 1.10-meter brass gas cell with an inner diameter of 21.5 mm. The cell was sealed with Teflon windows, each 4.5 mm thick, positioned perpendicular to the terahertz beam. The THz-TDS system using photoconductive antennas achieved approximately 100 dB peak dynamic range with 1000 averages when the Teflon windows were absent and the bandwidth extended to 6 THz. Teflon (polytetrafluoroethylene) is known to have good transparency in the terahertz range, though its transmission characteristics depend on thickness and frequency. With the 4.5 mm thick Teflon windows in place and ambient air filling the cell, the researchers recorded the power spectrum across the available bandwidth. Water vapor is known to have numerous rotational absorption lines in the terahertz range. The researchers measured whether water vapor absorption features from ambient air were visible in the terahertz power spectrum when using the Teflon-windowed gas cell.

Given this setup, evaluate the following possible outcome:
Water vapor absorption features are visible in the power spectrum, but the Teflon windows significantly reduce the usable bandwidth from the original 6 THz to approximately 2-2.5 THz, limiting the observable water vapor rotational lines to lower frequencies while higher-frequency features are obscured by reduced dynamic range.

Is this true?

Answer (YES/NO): NO